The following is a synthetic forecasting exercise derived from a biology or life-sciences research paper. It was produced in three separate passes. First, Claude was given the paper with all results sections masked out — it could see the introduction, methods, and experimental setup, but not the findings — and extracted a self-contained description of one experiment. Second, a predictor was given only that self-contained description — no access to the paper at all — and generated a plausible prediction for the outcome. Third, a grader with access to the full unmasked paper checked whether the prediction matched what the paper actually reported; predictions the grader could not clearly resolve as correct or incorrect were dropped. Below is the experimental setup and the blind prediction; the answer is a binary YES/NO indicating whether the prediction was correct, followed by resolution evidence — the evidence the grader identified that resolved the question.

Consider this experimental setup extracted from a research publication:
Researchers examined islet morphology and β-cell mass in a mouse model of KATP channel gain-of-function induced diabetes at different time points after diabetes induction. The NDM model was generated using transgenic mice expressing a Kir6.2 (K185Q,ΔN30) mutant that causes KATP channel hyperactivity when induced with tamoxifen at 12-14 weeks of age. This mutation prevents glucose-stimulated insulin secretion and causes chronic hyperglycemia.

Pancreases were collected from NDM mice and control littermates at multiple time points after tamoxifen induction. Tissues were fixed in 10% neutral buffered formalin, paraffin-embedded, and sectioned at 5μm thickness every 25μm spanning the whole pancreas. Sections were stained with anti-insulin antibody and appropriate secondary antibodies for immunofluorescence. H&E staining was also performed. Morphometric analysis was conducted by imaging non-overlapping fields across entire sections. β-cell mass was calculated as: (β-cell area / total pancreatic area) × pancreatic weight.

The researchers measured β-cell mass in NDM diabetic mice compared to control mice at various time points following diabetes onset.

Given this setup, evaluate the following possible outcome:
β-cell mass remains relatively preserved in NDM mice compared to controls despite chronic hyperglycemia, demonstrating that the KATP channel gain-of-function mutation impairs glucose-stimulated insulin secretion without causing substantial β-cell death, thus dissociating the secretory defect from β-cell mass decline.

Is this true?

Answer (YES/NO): NO